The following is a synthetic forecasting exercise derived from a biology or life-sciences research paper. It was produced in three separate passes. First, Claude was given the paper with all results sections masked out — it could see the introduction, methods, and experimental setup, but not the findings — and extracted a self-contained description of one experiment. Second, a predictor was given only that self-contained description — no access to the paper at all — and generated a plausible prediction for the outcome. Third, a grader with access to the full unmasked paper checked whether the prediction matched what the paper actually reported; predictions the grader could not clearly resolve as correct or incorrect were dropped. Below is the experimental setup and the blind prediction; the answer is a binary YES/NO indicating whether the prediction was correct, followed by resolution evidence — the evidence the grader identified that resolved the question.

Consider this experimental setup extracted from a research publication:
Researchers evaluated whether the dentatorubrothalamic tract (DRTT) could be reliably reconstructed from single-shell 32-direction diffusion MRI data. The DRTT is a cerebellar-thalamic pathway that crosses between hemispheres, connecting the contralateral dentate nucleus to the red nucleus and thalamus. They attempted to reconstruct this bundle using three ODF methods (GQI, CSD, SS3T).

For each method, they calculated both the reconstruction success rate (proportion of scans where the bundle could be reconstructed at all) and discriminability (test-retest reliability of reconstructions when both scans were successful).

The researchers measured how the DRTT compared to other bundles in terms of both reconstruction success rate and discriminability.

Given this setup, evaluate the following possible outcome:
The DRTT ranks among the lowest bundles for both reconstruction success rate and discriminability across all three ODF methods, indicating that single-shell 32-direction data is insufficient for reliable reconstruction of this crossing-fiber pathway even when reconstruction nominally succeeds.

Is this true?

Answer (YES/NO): YES